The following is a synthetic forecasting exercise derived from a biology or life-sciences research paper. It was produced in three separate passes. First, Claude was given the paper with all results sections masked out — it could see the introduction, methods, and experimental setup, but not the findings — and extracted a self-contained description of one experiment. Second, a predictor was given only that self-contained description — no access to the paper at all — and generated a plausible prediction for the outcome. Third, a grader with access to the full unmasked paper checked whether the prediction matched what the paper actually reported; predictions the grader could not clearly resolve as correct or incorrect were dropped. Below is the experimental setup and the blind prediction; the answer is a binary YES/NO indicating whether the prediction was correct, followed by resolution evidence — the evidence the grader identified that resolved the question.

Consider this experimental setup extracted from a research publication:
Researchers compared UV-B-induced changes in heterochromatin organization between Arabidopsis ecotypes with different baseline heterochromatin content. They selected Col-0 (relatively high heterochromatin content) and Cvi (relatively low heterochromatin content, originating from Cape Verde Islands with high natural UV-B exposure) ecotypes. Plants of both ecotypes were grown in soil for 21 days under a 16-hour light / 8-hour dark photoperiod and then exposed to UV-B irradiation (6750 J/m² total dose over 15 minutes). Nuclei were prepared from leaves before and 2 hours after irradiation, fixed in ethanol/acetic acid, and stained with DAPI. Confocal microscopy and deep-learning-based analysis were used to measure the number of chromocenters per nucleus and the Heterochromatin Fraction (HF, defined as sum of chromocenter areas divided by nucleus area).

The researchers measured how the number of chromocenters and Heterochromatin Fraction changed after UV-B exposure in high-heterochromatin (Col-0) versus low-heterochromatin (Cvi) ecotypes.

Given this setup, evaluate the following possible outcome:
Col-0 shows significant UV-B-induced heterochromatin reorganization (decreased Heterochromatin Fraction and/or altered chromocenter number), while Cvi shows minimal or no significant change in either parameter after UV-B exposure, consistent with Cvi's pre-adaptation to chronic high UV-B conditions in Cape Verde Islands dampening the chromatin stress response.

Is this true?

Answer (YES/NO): NO